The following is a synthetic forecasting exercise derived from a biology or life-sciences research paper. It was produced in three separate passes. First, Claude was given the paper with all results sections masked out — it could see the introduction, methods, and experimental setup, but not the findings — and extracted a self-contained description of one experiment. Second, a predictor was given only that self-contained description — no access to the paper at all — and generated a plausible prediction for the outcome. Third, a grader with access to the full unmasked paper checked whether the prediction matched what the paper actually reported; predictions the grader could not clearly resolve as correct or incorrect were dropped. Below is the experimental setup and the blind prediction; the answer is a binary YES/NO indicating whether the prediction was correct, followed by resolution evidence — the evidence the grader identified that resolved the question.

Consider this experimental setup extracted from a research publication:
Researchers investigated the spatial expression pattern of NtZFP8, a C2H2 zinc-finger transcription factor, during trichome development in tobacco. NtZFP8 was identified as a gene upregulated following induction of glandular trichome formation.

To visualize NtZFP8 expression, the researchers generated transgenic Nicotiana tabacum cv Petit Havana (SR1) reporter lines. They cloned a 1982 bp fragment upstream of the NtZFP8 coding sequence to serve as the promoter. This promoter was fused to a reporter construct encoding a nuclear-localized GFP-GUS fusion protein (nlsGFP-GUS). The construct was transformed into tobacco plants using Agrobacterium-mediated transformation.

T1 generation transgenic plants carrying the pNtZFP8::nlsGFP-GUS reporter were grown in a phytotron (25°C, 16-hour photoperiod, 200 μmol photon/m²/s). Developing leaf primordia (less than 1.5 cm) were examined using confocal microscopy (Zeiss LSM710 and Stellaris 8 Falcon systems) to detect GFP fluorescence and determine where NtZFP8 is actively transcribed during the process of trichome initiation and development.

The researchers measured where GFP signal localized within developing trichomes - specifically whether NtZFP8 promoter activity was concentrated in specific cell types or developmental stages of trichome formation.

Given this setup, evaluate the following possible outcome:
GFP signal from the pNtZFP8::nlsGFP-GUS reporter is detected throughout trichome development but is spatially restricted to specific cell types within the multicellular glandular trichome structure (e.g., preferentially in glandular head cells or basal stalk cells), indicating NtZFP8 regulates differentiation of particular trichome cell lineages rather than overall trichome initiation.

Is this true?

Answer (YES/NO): NO